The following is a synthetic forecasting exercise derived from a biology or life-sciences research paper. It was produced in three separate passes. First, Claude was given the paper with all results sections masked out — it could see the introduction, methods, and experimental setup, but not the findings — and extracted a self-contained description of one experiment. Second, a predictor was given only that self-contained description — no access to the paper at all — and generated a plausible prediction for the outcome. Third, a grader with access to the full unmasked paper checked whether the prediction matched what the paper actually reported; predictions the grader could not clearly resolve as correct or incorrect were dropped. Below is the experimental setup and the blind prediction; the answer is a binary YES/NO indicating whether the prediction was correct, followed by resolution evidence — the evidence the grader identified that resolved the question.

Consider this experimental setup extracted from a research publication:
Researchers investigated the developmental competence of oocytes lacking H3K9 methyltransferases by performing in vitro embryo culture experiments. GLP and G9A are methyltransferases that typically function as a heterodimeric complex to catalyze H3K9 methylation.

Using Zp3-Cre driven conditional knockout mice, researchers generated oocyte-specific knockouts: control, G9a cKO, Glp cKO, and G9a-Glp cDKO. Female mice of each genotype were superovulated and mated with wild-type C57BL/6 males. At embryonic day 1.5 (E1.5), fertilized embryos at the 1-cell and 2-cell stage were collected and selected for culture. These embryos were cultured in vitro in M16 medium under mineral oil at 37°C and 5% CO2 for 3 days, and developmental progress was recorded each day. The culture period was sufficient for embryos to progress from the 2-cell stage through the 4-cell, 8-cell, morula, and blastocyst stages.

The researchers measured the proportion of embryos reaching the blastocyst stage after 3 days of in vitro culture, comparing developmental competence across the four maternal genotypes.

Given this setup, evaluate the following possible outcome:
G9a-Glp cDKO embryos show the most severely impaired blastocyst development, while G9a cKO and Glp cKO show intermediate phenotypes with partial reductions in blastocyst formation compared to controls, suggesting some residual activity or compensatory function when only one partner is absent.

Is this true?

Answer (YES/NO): NO